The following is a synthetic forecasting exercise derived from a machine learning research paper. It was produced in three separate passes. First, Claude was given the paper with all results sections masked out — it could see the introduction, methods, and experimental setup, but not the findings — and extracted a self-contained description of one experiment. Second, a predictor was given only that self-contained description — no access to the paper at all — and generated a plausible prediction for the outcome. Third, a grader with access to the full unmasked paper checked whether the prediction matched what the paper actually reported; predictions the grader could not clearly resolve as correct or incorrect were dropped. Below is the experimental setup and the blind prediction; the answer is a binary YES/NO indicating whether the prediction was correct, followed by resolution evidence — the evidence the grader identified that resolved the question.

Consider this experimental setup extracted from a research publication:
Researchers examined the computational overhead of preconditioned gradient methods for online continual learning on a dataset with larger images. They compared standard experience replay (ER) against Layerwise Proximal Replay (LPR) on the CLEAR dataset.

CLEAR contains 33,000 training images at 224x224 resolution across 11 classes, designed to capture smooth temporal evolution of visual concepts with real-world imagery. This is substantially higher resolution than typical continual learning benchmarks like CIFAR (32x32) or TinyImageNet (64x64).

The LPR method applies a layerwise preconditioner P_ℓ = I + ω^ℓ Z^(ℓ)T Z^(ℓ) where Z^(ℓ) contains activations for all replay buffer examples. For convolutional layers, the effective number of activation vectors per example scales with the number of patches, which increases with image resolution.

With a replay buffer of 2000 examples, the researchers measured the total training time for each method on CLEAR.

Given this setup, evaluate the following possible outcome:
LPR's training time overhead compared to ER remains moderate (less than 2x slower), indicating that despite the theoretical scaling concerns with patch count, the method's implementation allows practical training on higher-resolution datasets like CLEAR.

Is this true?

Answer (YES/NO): NO